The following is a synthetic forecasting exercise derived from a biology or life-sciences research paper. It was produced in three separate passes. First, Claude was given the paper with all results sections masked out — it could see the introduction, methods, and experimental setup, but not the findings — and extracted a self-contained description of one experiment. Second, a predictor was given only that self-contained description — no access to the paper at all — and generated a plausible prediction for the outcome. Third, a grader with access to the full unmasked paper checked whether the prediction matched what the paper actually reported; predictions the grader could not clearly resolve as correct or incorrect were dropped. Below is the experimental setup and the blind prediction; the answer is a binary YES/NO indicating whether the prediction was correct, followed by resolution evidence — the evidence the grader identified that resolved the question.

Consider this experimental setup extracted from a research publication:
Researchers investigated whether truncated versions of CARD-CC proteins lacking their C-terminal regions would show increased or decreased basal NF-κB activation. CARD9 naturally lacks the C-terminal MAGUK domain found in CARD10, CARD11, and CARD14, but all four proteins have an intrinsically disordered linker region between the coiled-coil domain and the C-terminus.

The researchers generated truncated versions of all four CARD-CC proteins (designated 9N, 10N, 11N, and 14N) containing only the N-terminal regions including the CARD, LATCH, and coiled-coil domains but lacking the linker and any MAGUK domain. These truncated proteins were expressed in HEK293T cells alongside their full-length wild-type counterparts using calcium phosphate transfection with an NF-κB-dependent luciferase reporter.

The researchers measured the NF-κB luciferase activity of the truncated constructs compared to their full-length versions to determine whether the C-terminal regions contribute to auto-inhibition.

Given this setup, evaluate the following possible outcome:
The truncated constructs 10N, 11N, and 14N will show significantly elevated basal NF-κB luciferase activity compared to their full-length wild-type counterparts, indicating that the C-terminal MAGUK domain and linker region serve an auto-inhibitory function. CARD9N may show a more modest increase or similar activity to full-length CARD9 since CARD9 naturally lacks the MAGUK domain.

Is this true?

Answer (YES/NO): NO